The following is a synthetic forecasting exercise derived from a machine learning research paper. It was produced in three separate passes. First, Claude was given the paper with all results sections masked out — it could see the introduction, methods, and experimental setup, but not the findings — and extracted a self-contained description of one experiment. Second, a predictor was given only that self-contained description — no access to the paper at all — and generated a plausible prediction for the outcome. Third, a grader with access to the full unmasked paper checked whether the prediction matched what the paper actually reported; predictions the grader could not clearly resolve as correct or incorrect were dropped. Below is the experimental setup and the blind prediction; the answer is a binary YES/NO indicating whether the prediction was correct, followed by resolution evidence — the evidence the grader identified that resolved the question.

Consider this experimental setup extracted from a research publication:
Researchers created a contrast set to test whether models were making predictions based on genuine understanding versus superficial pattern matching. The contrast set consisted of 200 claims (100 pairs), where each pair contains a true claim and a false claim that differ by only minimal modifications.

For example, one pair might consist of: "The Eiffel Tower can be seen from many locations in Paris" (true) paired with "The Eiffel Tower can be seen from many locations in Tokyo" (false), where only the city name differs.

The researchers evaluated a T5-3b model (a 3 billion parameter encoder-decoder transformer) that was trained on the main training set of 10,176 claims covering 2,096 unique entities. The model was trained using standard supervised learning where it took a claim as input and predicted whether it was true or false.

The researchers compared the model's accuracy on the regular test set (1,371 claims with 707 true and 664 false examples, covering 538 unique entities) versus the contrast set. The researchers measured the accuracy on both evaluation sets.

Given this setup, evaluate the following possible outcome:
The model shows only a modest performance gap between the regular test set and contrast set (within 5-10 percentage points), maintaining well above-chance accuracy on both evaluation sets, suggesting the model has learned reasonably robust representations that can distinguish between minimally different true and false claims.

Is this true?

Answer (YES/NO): NO